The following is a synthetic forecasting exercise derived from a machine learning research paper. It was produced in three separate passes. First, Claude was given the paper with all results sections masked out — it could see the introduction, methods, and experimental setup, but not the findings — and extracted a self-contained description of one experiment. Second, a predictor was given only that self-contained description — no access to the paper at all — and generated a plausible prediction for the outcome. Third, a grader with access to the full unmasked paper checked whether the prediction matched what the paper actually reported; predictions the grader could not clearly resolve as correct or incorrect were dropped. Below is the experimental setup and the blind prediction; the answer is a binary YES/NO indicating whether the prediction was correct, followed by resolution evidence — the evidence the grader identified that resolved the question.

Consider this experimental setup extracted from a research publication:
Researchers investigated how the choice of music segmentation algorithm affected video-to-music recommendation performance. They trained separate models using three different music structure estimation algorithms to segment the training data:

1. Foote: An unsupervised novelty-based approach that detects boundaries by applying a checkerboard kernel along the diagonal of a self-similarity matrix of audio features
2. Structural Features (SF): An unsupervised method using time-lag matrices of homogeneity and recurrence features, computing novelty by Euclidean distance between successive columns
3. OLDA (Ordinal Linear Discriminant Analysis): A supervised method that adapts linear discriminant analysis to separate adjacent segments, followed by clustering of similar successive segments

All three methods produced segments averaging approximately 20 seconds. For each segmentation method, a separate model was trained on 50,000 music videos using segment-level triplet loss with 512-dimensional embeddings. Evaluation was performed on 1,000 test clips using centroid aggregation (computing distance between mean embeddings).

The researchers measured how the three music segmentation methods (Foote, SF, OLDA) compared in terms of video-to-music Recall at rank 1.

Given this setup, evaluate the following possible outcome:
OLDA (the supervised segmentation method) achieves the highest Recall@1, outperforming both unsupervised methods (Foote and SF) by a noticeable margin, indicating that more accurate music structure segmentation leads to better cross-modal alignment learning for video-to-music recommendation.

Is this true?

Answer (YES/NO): NO